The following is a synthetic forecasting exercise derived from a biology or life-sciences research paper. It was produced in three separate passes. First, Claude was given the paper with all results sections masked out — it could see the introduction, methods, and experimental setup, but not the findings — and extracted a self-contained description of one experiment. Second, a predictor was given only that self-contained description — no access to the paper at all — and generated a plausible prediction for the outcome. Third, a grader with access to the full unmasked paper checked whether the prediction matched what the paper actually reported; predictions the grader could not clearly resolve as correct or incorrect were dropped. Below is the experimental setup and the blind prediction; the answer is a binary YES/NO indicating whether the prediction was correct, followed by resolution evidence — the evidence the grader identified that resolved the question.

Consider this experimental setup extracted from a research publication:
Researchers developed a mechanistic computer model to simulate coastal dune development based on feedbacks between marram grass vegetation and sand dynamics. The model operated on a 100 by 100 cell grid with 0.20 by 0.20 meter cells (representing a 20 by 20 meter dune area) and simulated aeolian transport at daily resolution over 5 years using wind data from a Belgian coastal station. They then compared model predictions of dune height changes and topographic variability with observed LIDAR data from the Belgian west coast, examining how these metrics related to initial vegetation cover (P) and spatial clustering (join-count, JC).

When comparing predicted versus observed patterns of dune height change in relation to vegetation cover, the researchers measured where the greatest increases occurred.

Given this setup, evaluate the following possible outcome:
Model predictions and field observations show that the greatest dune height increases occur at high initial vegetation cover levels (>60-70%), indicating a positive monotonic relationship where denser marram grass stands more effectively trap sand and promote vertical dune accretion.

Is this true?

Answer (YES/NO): NO